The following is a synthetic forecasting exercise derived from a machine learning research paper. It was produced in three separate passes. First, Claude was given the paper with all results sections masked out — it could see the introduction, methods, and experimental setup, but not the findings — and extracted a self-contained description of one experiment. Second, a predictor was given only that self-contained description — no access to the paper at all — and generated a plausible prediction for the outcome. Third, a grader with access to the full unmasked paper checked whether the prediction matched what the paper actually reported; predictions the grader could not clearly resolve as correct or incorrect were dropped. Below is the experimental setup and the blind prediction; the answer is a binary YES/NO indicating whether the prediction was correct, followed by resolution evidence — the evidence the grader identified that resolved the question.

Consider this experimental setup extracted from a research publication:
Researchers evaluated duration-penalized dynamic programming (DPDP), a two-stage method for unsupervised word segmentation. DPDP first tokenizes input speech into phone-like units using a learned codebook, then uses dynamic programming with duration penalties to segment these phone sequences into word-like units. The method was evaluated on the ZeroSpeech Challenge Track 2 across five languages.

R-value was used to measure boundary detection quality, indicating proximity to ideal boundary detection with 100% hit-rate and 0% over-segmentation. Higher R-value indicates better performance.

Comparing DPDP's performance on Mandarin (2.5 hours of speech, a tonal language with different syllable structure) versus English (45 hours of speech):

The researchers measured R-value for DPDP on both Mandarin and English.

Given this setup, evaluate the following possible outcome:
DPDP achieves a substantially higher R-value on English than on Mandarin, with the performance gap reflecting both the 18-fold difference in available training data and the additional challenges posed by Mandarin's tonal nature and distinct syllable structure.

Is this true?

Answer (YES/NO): NO